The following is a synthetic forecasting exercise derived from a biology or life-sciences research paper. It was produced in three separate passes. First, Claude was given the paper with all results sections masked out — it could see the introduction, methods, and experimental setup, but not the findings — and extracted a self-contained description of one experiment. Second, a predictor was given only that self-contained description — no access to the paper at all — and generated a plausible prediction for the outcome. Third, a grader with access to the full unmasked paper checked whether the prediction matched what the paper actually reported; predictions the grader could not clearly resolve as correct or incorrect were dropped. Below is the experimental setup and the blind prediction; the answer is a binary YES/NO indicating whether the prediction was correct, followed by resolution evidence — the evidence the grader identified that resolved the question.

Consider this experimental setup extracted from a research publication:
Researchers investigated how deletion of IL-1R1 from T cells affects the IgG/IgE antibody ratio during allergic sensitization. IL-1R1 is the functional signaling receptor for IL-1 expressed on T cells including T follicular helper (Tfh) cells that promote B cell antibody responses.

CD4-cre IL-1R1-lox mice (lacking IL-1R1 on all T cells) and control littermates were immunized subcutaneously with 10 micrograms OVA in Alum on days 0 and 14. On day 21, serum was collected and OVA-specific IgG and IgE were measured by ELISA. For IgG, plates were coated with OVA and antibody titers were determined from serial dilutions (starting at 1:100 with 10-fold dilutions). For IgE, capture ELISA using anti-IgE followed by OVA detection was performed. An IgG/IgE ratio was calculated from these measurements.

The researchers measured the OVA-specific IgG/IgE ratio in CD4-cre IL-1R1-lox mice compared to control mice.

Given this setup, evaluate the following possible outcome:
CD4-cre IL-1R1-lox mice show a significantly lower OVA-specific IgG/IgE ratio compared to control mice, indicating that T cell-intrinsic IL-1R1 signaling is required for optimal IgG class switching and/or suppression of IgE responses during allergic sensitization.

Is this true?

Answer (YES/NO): NO